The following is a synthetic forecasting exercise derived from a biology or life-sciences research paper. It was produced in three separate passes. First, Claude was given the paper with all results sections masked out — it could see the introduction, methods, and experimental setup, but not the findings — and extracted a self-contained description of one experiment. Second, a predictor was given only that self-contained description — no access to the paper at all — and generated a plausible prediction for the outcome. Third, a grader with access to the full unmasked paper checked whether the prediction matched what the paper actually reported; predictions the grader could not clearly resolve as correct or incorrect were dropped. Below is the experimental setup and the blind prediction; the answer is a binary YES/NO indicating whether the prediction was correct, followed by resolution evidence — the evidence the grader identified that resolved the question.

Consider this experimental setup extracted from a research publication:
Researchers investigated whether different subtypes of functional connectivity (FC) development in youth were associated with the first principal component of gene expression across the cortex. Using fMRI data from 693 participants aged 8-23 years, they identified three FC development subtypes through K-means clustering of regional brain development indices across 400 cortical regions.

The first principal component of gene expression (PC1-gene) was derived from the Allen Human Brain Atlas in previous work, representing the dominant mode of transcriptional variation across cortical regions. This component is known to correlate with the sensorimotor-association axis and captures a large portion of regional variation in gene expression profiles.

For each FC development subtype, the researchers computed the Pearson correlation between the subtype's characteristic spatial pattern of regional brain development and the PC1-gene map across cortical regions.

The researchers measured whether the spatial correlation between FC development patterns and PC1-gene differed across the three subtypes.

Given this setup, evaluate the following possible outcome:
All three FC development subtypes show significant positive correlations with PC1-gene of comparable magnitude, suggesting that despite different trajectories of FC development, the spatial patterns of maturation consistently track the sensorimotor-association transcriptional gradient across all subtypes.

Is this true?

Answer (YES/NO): NO